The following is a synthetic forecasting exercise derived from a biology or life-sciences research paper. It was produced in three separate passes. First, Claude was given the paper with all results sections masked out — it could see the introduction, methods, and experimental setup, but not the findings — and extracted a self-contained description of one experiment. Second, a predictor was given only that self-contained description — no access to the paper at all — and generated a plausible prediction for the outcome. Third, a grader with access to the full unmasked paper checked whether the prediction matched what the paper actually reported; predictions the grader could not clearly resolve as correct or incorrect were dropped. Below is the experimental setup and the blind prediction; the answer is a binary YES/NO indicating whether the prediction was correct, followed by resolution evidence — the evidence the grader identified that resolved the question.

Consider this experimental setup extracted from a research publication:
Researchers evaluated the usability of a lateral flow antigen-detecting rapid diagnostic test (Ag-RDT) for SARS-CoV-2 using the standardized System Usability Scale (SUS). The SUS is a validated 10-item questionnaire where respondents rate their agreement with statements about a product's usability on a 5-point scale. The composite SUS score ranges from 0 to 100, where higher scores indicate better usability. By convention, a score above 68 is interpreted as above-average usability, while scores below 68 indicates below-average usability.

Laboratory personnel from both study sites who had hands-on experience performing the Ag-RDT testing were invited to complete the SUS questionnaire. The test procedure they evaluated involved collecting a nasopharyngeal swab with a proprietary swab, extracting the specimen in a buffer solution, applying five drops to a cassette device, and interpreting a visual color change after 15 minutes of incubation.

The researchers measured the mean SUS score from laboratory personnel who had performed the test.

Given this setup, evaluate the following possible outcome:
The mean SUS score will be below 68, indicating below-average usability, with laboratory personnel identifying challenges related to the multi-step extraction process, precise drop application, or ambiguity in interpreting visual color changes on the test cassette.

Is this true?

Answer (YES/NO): NO